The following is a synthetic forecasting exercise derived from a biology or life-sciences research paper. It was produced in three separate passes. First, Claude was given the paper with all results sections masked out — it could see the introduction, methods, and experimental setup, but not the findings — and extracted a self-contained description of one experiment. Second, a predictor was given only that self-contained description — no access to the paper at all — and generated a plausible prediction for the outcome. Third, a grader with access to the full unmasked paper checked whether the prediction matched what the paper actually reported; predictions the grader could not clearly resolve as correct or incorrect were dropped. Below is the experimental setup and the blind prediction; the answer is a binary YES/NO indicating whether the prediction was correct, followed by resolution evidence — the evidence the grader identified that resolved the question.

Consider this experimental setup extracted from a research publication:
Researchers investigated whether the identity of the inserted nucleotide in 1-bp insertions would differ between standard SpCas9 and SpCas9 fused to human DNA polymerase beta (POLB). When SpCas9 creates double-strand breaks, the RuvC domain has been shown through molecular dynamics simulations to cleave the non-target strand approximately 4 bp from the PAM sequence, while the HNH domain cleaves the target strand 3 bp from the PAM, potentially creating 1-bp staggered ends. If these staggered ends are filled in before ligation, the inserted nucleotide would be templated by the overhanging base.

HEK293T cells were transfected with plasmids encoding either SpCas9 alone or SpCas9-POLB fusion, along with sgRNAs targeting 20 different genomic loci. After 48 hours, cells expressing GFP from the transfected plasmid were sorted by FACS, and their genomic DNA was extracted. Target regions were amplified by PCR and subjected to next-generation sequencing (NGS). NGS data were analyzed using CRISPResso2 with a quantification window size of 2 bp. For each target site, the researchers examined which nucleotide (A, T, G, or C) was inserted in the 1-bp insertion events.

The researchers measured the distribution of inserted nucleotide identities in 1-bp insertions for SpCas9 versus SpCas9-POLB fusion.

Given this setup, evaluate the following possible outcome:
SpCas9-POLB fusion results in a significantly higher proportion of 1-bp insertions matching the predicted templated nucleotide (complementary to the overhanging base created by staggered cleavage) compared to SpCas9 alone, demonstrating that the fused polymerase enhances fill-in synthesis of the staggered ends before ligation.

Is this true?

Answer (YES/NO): NO